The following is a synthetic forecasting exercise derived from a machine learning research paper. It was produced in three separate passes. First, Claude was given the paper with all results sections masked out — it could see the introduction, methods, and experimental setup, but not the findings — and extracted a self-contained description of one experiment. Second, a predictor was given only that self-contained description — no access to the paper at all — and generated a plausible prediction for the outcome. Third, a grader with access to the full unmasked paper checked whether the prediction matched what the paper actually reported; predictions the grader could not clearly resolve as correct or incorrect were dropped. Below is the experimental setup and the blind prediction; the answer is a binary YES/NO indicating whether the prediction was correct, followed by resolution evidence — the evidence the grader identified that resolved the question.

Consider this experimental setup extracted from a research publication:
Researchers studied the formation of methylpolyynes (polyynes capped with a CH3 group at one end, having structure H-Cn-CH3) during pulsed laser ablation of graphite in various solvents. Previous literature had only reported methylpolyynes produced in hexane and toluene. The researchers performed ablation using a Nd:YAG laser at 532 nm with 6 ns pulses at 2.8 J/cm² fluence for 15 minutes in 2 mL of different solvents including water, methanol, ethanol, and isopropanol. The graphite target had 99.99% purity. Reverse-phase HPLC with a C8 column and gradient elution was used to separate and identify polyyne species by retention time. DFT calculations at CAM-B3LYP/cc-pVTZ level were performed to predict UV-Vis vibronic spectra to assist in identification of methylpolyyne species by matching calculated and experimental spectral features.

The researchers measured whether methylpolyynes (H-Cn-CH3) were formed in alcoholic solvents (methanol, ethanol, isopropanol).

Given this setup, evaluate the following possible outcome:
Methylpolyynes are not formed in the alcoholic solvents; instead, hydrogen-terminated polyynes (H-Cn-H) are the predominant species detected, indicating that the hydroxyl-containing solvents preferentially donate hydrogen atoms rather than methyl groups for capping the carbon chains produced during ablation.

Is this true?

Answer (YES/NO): NO